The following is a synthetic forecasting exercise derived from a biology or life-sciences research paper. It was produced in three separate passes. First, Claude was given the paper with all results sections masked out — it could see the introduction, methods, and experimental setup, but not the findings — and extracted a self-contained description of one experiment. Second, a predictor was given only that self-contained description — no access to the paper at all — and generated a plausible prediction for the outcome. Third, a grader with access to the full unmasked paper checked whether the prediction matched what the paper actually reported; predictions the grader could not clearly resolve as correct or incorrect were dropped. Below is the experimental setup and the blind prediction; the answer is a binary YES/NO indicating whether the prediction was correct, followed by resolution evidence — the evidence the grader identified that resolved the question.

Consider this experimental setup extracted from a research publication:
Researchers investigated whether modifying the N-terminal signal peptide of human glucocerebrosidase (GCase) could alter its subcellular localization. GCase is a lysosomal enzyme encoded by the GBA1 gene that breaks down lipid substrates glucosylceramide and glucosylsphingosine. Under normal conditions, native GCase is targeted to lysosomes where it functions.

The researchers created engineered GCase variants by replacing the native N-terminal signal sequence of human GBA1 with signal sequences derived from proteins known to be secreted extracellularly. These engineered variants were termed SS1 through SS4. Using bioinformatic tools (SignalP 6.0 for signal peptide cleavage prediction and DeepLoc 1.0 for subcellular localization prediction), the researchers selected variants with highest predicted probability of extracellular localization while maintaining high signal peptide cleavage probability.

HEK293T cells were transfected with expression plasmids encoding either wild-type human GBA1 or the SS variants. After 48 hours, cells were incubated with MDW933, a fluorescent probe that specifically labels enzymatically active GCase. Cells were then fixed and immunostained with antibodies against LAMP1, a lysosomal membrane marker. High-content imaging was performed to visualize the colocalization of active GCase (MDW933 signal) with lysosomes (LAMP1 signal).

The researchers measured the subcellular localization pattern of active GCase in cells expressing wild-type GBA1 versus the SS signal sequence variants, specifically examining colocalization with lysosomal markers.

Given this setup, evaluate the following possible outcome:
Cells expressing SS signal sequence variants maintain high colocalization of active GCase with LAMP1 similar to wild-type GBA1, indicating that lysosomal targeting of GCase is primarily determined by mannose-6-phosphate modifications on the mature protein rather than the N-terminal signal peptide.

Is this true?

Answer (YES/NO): NO